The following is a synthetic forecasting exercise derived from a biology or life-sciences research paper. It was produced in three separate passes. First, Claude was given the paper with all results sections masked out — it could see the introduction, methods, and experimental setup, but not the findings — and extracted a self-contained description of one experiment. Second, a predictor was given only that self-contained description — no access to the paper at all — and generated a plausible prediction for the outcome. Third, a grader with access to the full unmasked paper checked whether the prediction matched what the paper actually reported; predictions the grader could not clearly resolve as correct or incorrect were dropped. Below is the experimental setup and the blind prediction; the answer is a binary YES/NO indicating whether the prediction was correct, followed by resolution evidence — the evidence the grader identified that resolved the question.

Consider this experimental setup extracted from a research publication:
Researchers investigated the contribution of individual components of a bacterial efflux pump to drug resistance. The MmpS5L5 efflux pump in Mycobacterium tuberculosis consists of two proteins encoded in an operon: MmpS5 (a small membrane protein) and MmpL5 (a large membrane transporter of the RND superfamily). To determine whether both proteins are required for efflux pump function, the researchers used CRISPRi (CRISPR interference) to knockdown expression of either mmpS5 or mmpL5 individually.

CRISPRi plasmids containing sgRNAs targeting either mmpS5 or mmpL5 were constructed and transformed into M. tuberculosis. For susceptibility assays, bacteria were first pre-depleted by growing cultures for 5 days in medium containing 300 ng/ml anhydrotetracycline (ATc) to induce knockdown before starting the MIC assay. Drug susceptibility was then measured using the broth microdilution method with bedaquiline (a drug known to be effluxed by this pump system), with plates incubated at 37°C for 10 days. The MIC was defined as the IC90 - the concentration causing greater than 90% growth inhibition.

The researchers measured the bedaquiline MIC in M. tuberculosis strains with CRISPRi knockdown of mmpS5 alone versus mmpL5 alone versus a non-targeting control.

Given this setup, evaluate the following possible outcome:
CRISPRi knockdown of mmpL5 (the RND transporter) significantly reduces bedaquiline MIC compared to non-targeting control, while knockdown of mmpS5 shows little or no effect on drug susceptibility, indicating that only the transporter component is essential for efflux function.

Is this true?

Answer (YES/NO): NO